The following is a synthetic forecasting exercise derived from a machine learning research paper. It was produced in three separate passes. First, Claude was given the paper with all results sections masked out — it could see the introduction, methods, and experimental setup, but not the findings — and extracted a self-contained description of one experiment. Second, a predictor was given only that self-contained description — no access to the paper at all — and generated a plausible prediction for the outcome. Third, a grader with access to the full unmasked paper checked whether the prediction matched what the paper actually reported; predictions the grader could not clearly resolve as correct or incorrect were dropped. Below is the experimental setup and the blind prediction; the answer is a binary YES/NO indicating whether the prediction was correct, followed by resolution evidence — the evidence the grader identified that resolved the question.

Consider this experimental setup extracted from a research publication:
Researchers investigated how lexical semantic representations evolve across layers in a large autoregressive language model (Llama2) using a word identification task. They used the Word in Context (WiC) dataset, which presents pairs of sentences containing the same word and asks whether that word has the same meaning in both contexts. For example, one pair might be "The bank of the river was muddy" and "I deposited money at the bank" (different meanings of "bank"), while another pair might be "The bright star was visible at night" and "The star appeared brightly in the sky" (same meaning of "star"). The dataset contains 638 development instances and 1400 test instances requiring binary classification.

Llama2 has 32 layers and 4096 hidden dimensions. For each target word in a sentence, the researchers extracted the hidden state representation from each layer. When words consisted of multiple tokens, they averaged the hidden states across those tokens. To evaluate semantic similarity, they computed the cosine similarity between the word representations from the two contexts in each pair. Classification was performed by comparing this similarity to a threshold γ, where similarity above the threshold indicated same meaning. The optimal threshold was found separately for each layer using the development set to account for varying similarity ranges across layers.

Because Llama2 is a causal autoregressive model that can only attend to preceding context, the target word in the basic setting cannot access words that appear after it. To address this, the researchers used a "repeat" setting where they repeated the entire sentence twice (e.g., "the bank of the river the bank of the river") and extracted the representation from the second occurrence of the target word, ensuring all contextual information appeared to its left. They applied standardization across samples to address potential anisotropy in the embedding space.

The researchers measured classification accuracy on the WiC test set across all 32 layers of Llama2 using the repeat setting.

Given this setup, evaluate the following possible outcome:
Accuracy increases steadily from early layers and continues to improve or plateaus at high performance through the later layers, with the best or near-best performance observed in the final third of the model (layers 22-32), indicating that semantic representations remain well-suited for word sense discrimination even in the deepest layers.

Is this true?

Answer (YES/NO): NO